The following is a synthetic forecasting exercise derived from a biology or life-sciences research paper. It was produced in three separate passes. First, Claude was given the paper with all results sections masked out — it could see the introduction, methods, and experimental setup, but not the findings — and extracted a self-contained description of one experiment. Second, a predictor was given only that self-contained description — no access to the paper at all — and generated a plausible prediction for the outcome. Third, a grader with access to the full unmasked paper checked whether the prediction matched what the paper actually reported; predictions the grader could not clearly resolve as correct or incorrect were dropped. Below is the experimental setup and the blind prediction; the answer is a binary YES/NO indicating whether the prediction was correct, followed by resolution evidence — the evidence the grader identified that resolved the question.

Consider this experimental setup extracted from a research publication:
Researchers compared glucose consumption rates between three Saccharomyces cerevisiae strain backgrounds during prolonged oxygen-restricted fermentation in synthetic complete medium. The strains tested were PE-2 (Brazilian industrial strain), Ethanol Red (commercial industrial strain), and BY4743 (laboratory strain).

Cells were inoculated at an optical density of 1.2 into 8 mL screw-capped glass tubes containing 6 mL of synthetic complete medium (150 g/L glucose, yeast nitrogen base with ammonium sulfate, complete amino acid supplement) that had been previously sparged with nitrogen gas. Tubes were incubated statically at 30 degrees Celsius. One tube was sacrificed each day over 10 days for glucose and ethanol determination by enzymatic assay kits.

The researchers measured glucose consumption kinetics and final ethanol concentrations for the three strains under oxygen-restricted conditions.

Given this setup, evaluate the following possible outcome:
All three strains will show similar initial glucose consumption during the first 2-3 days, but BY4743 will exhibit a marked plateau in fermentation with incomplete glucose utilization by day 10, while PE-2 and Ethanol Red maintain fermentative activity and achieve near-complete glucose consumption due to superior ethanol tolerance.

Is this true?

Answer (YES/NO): NO